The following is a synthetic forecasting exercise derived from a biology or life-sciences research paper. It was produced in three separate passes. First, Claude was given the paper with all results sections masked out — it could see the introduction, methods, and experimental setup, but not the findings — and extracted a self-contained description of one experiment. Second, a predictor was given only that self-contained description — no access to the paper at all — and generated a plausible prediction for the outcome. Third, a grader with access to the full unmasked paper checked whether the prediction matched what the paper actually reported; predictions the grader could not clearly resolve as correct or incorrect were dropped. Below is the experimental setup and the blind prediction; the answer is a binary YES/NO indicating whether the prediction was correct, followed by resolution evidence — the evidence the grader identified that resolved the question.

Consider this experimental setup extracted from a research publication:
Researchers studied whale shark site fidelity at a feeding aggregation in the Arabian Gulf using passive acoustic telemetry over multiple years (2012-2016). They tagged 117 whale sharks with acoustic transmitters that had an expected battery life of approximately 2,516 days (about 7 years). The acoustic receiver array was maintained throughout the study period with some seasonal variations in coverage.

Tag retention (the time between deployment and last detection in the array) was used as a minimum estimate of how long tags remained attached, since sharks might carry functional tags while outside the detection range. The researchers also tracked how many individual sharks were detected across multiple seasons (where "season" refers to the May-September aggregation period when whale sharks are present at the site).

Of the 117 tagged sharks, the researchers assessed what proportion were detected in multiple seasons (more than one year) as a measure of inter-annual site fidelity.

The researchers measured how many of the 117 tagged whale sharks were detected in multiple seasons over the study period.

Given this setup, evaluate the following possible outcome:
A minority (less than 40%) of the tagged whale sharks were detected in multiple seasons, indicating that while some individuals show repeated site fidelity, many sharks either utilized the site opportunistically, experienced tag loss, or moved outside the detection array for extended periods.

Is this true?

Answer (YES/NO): YES